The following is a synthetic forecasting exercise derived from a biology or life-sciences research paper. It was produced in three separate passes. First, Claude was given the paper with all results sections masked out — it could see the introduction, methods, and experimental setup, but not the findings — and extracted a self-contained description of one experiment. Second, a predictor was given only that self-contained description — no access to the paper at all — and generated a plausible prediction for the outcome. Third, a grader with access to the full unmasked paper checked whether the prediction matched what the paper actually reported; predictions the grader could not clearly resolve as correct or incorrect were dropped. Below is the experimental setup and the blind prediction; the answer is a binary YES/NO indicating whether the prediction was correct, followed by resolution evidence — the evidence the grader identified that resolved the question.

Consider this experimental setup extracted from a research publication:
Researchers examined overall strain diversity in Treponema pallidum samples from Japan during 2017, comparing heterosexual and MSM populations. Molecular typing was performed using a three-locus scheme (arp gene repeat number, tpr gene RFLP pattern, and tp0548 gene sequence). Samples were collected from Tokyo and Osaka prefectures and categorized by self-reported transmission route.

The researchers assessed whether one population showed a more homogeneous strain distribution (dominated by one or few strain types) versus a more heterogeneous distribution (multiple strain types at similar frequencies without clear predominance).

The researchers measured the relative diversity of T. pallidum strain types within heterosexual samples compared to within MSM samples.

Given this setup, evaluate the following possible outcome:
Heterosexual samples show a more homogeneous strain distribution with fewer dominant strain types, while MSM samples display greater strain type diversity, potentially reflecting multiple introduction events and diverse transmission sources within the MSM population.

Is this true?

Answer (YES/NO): YES